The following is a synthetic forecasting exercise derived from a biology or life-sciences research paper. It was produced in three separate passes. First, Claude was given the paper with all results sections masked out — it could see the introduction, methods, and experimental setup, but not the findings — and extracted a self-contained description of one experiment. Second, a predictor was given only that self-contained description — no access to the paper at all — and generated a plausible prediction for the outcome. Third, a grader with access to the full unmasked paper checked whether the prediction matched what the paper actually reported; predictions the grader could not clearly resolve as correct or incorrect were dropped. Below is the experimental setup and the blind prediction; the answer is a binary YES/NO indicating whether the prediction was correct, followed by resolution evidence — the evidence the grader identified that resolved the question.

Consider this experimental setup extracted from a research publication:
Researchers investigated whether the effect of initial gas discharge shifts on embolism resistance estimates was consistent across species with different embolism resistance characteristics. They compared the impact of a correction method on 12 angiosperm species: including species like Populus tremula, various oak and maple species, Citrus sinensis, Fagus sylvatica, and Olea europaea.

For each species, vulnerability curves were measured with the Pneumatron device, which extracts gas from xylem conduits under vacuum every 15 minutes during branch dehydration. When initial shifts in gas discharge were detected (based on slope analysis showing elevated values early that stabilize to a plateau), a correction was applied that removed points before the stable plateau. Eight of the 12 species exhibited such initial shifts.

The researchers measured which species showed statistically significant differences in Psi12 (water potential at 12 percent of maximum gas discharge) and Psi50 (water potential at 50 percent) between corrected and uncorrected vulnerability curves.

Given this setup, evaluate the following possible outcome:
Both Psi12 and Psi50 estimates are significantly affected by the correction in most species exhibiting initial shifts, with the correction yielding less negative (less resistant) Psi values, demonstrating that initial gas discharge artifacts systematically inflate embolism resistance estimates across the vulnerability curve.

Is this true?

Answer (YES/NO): NO